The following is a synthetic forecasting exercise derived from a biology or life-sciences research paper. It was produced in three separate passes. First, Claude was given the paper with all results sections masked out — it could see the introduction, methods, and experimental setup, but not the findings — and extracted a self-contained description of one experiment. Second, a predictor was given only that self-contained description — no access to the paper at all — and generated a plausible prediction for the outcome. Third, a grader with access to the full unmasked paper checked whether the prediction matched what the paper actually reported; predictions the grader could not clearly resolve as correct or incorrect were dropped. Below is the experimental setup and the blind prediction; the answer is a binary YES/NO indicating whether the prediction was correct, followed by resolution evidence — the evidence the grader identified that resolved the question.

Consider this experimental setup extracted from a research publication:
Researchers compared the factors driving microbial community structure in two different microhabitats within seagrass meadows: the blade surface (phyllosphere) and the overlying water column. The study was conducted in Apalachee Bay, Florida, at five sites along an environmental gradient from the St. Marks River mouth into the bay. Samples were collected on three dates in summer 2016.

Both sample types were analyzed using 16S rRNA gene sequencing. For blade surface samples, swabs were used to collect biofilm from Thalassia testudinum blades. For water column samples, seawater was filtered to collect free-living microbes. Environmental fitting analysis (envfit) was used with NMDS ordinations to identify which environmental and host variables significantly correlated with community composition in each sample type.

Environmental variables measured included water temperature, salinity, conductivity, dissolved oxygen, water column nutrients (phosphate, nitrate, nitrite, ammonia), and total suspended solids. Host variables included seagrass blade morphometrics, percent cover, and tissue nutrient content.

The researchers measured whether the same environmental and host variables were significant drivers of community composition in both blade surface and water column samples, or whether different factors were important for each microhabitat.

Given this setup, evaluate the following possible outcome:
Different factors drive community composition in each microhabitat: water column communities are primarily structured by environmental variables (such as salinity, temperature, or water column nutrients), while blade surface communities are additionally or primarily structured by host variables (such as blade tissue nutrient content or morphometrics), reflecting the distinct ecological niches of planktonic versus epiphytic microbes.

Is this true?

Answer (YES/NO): YES